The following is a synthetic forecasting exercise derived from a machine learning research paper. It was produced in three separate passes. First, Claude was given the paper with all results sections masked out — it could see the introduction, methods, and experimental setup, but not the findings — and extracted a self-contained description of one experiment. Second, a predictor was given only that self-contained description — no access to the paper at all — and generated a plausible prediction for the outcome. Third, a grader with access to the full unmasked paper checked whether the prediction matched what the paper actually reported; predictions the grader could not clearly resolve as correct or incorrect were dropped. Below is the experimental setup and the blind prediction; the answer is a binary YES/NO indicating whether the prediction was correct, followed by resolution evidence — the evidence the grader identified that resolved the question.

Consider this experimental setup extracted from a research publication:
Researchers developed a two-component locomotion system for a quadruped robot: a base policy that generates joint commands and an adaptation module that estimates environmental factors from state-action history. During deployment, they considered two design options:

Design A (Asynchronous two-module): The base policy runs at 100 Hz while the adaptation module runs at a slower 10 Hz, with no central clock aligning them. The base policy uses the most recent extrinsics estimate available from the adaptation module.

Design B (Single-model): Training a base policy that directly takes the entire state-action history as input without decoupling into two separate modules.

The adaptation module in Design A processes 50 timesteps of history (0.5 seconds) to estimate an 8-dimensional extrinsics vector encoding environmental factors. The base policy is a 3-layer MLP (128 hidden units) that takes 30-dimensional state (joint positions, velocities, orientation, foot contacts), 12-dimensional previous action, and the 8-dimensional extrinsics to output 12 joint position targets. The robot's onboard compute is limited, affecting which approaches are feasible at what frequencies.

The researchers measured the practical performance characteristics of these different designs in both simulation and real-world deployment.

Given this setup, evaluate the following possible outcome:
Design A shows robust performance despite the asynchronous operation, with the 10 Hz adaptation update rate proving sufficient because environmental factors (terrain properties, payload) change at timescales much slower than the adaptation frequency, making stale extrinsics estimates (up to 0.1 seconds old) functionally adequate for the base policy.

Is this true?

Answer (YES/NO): YES